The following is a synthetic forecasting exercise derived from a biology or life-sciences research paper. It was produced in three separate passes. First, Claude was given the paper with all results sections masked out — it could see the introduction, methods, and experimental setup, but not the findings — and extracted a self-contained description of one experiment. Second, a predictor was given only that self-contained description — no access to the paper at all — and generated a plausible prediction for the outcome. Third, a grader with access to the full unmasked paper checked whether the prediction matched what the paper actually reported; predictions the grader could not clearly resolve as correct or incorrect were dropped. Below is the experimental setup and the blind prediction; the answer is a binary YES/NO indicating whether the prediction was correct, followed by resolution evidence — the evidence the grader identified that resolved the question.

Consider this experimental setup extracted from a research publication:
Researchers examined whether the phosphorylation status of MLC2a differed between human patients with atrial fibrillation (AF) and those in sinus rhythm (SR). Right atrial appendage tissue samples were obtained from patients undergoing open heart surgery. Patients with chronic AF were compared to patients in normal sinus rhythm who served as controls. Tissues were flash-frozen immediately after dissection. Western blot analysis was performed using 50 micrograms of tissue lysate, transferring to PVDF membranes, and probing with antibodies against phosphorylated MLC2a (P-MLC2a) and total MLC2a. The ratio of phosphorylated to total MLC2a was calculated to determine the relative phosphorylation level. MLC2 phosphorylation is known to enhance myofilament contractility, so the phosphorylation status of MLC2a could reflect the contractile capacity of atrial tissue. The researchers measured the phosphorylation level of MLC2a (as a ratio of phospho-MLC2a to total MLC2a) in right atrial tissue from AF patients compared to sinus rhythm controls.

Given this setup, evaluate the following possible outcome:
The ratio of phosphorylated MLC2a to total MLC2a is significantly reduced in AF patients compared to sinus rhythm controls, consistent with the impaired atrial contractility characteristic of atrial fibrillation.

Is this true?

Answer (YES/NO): YES